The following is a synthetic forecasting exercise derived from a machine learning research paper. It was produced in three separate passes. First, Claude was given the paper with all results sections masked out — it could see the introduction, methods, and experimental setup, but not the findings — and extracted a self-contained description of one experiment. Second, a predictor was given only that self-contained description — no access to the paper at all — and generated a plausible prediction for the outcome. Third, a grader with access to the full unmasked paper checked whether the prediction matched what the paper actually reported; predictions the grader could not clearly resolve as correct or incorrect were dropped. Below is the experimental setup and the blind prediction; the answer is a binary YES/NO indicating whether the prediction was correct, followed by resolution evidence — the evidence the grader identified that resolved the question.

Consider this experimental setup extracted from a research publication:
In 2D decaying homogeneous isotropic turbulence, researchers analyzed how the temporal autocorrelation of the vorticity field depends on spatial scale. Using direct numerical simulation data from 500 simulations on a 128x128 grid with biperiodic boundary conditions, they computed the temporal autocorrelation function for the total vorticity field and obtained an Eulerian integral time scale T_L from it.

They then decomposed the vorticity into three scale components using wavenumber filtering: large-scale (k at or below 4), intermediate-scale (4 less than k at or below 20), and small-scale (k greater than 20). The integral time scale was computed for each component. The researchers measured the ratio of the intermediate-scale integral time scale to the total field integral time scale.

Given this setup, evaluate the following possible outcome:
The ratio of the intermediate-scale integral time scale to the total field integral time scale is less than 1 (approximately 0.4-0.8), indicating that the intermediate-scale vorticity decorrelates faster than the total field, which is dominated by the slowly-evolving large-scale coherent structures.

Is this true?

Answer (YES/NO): NO